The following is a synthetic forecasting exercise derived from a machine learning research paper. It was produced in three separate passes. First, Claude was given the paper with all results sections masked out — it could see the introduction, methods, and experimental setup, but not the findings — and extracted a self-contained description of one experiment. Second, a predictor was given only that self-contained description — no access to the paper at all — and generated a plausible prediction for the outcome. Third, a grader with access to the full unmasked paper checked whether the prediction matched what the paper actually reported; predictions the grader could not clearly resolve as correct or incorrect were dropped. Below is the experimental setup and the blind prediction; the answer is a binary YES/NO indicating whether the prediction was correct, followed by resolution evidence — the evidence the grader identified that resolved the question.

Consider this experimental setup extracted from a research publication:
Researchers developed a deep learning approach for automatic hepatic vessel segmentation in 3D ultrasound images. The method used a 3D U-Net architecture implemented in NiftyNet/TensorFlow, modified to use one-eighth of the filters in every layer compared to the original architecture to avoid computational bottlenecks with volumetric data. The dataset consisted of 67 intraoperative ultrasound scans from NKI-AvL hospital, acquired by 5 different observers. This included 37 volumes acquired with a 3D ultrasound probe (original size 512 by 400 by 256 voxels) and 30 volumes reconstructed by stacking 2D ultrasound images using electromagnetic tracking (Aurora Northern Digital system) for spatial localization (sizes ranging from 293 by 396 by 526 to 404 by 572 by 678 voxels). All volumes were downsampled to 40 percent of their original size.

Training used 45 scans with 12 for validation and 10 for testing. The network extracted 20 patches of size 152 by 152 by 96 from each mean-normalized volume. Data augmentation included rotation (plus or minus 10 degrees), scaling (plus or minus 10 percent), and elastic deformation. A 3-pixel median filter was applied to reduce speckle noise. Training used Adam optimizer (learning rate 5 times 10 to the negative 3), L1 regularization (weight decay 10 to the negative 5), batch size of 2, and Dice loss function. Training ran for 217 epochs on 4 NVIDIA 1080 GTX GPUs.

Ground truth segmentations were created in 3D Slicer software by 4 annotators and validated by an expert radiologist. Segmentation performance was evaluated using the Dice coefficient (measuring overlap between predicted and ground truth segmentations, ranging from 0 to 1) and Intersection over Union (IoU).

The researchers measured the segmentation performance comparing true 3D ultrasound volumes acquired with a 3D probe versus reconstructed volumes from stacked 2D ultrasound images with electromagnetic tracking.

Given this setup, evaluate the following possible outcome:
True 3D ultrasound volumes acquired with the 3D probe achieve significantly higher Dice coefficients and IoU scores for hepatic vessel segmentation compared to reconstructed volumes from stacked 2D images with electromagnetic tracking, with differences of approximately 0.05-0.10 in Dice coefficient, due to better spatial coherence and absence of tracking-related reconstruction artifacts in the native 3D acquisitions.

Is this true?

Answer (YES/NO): NO